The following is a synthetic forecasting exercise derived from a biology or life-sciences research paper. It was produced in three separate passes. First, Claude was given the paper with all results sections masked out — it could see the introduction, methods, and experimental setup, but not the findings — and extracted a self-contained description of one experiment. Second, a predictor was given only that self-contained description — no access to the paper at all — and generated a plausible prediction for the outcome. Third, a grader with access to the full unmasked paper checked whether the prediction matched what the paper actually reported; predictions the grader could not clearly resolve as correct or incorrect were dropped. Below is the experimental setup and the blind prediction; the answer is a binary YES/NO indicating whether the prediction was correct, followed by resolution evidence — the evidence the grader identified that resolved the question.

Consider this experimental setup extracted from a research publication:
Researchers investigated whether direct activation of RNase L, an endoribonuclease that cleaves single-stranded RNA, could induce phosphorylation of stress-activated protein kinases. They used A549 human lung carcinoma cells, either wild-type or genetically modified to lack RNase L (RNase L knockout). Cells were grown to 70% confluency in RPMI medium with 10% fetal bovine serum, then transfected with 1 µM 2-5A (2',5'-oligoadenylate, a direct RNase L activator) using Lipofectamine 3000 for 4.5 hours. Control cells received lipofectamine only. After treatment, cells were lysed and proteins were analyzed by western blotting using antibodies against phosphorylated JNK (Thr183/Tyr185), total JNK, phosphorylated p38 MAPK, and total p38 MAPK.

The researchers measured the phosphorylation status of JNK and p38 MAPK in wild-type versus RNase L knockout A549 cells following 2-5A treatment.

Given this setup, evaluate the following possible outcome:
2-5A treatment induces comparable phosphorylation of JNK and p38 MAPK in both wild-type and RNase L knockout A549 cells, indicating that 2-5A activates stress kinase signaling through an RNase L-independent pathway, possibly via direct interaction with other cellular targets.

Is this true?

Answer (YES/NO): NO